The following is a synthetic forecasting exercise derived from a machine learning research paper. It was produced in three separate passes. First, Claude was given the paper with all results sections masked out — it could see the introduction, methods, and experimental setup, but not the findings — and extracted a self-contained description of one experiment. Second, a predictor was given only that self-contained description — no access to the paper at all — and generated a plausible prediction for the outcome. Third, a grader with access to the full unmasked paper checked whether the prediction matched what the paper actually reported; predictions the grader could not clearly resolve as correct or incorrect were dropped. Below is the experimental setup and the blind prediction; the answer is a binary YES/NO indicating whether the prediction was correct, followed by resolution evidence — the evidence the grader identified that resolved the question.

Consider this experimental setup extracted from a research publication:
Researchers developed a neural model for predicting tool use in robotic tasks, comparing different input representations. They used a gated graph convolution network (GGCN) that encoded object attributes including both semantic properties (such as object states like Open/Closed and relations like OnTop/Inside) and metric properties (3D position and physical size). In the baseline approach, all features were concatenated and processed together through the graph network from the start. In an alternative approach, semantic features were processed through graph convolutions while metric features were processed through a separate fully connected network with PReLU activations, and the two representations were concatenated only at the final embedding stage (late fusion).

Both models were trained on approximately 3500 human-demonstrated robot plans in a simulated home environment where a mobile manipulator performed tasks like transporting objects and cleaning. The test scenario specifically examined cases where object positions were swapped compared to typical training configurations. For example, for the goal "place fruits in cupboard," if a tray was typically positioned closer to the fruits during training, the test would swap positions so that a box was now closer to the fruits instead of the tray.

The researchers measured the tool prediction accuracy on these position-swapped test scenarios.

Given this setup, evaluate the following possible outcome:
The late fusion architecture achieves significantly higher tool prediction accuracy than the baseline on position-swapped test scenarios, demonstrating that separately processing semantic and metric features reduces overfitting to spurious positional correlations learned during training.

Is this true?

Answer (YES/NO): YES